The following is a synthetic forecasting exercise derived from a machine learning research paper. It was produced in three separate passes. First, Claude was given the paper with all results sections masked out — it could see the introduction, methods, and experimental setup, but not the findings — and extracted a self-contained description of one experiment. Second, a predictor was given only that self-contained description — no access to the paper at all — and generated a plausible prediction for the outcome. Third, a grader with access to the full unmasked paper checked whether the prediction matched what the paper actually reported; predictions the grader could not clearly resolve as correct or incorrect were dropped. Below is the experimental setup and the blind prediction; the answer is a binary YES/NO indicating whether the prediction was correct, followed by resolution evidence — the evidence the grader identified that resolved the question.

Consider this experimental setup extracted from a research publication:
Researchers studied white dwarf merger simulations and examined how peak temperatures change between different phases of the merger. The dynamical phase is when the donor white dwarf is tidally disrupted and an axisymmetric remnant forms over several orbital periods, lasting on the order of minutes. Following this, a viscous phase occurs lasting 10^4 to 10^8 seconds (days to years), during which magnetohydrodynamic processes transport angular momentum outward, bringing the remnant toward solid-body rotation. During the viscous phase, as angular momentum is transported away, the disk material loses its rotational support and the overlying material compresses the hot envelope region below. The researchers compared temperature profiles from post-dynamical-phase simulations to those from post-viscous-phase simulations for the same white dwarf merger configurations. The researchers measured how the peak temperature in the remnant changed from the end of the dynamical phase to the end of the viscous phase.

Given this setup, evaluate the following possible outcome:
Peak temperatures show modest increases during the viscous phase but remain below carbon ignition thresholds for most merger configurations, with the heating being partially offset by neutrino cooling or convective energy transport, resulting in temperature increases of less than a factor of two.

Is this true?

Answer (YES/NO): NO